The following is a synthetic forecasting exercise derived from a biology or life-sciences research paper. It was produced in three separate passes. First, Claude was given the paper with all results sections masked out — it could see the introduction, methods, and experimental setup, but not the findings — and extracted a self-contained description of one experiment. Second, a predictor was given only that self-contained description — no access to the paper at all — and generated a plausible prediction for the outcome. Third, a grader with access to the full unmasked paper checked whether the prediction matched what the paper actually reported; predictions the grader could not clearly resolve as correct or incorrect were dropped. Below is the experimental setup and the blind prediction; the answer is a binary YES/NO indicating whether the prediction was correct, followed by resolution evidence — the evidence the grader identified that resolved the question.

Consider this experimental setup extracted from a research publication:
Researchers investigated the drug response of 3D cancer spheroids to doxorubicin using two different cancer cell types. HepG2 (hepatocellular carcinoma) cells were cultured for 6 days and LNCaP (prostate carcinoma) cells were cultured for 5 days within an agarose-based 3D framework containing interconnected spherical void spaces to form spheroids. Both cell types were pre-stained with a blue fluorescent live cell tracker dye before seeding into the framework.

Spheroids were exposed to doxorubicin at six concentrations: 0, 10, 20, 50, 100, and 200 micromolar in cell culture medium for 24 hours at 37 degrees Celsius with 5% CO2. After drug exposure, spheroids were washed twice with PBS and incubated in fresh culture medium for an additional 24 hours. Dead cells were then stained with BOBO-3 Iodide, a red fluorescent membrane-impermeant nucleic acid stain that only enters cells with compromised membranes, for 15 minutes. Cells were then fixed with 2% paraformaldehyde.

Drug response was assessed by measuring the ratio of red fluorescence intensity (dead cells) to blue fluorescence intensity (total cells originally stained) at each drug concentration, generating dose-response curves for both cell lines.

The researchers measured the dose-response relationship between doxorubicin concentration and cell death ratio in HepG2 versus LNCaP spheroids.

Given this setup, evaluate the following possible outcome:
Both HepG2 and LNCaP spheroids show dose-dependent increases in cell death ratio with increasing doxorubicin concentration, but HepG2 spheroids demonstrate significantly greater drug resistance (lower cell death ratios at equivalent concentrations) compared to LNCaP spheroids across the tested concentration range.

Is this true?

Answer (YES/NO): YES